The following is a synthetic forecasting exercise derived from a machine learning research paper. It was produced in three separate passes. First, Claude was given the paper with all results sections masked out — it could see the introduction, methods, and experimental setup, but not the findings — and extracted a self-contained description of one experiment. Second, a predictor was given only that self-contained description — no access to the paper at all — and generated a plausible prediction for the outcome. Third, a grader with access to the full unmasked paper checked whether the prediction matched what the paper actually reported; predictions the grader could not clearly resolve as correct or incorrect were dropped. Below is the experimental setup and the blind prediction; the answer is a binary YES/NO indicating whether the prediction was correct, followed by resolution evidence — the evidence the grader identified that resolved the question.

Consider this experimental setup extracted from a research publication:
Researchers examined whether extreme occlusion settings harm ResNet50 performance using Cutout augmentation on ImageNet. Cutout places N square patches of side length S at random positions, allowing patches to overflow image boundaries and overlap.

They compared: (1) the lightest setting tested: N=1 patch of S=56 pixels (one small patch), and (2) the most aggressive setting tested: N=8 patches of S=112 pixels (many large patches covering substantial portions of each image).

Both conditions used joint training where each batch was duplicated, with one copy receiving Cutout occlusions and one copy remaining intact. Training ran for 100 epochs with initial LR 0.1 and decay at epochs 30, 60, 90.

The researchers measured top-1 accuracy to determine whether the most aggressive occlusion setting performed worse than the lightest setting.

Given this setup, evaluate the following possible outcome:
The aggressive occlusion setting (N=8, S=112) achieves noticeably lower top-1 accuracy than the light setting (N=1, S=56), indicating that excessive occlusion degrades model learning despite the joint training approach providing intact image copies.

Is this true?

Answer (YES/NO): YES